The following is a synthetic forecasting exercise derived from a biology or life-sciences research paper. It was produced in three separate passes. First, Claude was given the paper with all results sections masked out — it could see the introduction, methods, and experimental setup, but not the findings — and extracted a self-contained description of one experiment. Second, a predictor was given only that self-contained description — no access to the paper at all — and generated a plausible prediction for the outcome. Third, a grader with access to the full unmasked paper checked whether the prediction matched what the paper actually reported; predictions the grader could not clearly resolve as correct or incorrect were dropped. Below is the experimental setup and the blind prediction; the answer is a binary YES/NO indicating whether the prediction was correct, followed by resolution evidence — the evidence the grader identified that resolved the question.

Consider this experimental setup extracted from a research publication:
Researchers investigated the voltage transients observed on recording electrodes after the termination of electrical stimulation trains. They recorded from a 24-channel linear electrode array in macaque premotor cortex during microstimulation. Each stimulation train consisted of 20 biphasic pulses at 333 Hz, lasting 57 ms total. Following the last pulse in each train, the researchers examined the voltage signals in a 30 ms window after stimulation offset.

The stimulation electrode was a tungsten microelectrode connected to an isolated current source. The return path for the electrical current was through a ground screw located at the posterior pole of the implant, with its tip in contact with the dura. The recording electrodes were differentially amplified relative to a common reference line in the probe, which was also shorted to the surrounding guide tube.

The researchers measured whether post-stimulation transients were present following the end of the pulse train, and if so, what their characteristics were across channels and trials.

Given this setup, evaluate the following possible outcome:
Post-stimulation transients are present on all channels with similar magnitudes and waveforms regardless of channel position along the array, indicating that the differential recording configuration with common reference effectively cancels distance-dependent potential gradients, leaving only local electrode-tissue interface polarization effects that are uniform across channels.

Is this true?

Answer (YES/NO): NO